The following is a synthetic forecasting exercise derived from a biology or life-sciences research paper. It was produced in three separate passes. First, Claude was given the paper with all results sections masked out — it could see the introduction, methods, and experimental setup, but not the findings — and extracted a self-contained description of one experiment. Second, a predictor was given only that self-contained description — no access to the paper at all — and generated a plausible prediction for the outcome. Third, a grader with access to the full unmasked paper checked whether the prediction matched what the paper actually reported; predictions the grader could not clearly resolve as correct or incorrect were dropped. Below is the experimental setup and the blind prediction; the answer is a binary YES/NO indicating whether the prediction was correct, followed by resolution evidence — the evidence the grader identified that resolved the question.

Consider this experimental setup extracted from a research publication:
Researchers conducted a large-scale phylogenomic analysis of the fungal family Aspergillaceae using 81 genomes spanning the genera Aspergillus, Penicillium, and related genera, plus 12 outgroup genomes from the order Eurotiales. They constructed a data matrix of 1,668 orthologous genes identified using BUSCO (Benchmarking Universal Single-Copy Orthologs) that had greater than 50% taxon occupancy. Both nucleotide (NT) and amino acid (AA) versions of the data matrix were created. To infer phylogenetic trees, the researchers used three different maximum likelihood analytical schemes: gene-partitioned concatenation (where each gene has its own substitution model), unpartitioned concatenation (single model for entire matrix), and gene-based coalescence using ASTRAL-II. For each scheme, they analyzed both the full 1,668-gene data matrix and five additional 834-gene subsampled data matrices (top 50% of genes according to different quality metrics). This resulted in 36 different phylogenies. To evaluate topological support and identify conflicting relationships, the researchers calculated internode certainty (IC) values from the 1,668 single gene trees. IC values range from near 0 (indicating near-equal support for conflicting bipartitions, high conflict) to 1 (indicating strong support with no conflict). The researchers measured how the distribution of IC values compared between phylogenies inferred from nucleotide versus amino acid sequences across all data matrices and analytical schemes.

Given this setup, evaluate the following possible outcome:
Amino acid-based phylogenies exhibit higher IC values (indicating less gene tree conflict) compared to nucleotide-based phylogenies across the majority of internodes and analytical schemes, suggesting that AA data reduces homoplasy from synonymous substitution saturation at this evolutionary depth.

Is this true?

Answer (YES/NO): NO